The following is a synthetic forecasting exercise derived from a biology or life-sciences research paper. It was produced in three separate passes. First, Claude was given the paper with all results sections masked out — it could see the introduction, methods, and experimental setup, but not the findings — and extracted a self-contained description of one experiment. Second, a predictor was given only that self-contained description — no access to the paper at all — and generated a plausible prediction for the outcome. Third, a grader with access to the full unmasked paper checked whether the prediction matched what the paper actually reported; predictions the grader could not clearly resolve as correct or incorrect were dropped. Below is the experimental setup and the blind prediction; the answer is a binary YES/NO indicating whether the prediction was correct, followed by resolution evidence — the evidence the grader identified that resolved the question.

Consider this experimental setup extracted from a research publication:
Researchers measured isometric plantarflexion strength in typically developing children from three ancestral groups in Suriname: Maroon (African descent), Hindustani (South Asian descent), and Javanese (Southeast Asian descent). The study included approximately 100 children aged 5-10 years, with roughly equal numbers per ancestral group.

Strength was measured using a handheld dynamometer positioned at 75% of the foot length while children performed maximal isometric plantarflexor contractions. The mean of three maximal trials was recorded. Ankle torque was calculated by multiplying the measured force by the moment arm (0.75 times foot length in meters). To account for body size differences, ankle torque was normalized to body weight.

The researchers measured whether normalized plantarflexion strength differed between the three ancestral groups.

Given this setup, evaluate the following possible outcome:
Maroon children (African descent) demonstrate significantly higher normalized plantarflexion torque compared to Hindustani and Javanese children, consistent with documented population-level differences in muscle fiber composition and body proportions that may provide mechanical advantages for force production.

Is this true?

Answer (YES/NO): NO